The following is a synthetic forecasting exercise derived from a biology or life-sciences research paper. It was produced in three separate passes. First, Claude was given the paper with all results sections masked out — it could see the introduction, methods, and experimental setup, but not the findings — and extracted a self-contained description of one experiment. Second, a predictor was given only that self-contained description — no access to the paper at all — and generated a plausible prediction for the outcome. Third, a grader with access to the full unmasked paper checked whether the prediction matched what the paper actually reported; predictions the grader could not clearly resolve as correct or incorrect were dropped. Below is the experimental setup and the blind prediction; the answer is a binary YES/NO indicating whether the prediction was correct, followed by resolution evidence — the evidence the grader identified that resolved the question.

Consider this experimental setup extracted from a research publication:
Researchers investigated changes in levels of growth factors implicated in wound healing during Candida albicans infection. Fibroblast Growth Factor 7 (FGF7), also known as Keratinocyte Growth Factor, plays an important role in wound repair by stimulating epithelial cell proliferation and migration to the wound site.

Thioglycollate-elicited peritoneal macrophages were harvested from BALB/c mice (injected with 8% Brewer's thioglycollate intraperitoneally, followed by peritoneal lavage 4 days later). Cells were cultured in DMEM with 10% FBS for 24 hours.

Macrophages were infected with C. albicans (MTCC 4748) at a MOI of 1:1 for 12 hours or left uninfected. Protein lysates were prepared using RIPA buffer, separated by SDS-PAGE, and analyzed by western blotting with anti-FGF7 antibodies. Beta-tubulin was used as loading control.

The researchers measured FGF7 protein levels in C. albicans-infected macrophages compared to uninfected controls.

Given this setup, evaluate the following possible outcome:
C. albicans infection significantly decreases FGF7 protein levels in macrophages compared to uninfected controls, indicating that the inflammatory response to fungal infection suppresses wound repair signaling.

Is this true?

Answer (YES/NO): YES